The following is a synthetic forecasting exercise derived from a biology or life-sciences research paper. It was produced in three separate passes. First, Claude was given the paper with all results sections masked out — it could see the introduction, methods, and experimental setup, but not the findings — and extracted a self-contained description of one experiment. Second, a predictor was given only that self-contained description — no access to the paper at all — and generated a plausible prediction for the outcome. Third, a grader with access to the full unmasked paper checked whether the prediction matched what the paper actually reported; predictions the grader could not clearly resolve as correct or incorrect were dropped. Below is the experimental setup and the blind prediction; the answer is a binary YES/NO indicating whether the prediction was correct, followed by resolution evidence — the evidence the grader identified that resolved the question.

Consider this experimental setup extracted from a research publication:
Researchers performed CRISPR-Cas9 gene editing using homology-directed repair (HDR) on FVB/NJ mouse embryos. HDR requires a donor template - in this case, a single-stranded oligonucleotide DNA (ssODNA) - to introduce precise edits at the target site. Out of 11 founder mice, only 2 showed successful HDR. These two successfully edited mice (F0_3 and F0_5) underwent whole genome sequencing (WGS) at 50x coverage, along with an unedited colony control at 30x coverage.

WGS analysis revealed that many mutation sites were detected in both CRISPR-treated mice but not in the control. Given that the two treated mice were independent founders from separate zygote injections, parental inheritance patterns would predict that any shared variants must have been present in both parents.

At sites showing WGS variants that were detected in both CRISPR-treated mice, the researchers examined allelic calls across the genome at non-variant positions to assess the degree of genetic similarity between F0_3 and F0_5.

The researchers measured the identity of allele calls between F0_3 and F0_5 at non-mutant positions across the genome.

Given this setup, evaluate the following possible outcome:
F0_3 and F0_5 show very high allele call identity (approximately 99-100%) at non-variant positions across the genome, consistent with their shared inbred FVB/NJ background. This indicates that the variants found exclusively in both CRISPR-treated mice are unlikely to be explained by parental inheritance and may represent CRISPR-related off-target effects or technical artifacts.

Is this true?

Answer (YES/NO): YES